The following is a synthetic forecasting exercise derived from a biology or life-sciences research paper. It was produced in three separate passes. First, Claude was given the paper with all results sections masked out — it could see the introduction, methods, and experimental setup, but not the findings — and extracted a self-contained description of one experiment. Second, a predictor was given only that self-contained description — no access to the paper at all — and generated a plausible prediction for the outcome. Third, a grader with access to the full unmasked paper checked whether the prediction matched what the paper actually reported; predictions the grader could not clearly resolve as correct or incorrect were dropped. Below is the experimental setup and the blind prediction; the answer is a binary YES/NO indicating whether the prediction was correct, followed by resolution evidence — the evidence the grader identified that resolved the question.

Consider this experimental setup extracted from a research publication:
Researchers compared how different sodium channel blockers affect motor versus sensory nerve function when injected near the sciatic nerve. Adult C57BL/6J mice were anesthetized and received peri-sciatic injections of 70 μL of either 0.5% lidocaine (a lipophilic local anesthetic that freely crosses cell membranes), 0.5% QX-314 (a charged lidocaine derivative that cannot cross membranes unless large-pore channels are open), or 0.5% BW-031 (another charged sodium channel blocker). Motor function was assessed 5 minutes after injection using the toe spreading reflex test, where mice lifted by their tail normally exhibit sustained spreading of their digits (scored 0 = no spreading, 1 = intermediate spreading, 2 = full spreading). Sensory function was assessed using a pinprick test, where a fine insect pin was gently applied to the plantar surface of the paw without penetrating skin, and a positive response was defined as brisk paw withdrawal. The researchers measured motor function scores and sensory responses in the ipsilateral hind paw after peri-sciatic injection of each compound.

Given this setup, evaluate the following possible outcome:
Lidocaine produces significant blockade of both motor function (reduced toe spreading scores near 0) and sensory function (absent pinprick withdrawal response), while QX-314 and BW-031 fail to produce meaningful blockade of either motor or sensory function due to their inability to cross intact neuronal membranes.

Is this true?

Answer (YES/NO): YES